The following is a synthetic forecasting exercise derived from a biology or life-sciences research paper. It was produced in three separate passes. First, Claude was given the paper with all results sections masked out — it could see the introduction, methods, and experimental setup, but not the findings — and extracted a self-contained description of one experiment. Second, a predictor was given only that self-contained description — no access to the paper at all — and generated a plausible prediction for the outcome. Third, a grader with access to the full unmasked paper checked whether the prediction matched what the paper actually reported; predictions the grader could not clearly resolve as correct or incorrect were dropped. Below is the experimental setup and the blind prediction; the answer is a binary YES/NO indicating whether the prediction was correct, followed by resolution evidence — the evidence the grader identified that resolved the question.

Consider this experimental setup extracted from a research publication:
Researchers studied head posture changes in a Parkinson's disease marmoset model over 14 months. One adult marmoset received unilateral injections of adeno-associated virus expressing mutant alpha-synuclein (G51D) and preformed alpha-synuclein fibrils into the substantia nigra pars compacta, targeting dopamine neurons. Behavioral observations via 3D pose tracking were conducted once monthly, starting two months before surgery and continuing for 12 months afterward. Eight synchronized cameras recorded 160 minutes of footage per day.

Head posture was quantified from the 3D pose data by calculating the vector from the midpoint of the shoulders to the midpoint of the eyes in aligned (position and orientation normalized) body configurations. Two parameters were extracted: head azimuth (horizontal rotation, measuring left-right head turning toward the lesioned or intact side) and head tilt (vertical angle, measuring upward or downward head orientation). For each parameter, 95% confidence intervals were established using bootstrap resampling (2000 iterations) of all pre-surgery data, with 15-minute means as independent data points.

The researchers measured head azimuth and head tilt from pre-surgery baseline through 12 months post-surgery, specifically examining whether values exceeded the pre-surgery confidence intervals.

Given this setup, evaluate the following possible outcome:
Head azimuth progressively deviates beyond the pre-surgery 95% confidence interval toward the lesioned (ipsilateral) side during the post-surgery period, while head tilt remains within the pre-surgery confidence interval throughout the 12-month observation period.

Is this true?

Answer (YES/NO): NO